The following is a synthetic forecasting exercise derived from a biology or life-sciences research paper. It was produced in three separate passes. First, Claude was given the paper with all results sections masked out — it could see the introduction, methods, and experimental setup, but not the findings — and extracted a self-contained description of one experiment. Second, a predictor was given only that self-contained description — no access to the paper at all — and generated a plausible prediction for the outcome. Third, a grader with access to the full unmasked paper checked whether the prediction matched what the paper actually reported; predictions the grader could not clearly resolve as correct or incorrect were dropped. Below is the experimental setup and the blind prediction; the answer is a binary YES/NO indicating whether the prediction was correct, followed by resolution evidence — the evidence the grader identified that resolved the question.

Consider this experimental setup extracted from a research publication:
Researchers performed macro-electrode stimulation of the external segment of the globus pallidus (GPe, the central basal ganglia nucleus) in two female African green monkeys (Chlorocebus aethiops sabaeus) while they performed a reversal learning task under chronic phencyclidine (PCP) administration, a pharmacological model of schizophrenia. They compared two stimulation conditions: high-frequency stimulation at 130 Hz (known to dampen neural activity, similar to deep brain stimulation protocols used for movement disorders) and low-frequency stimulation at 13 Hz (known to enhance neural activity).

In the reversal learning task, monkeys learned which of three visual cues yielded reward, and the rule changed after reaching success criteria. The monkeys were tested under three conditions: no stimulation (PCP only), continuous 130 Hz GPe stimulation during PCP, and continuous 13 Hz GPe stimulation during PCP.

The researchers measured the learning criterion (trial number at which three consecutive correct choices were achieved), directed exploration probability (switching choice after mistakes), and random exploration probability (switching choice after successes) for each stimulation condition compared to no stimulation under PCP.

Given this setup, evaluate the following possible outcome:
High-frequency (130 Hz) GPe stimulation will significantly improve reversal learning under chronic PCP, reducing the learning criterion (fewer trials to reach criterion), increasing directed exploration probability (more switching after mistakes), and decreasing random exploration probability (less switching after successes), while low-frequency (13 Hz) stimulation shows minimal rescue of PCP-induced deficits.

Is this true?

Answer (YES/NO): NO